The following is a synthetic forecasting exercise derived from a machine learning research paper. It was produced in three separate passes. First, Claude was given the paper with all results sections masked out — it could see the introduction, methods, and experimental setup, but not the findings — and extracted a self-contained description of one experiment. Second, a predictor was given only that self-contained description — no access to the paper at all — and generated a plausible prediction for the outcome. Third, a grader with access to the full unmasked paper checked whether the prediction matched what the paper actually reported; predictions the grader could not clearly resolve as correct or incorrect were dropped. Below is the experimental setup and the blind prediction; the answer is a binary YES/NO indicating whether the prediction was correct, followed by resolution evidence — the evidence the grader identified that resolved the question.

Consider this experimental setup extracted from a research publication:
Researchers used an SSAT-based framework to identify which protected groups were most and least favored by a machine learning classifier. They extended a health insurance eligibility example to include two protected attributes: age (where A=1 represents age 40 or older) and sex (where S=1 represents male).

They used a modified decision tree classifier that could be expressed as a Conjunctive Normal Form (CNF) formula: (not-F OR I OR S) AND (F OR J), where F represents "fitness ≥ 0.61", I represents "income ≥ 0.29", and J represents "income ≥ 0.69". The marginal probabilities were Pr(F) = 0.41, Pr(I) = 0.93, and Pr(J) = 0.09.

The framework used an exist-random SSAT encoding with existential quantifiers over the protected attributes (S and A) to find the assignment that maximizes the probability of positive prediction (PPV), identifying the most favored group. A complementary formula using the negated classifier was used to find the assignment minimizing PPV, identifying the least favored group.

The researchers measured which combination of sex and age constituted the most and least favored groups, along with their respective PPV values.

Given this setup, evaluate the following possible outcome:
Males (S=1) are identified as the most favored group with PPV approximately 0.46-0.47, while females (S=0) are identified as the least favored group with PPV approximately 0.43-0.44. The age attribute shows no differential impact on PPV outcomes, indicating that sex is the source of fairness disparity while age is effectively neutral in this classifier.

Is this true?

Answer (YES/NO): NO